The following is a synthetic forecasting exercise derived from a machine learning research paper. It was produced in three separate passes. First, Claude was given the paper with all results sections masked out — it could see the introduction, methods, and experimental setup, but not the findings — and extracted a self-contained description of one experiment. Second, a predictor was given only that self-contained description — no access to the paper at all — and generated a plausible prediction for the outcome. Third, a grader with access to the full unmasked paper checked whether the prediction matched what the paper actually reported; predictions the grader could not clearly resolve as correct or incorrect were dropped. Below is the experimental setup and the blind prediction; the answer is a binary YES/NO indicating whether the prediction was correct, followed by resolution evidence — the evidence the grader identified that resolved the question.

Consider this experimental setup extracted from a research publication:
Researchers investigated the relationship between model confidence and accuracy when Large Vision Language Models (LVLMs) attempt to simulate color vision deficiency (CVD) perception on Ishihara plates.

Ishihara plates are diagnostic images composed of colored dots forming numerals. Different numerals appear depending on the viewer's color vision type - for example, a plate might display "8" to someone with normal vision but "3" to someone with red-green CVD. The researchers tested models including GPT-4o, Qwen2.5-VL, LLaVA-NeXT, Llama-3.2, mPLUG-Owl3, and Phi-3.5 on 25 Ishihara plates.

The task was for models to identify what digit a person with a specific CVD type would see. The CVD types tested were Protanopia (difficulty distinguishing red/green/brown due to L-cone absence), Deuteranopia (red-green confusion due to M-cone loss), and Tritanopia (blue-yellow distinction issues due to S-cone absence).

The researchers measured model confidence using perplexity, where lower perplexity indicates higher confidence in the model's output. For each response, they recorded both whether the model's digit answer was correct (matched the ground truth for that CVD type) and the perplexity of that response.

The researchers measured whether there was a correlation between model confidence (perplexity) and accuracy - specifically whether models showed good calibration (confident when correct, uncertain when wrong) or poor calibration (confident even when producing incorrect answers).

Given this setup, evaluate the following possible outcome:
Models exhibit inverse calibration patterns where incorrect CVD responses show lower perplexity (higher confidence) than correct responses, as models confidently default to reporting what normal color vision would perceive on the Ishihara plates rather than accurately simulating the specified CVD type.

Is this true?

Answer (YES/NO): NO